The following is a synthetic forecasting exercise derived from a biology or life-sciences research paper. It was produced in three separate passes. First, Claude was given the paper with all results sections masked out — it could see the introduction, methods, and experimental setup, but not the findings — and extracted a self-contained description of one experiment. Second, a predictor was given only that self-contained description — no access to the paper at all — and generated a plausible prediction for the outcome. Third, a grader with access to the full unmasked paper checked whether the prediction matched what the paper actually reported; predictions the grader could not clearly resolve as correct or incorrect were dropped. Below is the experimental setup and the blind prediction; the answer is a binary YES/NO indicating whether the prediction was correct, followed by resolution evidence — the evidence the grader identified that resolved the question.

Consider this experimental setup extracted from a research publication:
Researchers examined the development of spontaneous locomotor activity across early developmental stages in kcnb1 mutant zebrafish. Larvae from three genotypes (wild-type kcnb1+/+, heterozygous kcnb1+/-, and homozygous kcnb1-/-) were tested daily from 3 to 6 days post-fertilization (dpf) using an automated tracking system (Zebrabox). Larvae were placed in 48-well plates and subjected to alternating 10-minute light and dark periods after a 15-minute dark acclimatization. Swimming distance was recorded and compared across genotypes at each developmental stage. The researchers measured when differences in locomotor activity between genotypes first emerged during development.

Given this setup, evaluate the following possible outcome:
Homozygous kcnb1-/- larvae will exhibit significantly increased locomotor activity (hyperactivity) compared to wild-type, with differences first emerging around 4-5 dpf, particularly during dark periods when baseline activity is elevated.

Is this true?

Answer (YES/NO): NO